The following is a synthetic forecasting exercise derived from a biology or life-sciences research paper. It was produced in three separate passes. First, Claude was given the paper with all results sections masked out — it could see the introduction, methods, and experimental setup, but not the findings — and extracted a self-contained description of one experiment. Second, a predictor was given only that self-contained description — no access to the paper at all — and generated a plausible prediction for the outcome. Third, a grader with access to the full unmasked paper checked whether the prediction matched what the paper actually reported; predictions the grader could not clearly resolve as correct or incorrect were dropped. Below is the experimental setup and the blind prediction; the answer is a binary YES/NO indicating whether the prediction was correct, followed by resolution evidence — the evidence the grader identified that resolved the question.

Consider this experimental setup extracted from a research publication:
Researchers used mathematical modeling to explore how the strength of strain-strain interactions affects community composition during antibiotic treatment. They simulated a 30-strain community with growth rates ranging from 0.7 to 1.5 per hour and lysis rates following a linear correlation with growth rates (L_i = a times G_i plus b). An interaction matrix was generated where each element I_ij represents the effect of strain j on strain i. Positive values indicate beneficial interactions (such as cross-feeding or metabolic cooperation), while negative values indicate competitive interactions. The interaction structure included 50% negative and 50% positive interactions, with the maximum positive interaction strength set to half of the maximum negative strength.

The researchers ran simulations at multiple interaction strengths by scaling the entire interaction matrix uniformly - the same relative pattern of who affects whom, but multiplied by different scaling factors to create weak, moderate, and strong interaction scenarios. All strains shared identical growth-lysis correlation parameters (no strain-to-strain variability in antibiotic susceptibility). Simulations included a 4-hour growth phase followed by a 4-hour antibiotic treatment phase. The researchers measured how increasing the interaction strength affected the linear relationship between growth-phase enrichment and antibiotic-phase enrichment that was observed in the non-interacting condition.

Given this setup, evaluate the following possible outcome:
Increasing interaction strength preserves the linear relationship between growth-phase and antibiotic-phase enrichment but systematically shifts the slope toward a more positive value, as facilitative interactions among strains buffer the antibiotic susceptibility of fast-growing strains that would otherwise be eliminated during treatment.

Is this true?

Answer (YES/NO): NO